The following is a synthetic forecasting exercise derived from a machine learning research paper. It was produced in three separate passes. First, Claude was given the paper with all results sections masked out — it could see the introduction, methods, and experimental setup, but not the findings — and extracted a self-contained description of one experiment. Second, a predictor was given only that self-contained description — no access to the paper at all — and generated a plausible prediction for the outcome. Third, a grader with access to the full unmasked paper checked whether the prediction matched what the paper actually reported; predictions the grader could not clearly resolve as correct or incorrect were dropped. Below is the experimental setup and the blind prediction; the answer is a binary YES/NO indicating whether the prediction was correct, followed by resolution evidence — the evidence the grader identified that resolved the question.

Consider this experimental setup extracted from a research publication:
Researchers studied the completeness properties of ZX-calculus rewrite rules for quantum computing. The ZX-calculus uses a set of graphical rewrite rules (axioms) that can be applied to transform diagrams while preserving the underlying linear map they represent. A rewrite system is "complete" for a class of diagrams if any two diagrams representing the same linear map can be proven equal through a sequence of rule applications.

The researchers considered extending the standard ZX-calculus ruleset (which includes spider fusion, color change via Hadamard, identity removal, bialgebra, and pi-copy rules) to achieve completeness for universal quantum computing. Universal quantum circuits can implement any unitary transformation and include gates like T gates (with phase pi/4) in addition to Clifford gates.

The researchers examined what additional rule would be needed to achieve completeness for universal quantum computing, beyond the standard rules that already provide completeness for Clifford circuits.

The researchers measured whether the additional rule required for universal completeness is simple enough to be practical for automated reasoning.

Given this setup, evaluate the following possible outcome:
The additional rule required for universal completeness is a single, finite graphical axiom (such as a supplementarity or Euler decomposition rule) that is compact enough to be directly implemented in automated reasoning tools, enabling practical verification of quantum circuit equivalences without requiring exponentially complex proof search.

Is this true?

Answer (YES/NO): NO